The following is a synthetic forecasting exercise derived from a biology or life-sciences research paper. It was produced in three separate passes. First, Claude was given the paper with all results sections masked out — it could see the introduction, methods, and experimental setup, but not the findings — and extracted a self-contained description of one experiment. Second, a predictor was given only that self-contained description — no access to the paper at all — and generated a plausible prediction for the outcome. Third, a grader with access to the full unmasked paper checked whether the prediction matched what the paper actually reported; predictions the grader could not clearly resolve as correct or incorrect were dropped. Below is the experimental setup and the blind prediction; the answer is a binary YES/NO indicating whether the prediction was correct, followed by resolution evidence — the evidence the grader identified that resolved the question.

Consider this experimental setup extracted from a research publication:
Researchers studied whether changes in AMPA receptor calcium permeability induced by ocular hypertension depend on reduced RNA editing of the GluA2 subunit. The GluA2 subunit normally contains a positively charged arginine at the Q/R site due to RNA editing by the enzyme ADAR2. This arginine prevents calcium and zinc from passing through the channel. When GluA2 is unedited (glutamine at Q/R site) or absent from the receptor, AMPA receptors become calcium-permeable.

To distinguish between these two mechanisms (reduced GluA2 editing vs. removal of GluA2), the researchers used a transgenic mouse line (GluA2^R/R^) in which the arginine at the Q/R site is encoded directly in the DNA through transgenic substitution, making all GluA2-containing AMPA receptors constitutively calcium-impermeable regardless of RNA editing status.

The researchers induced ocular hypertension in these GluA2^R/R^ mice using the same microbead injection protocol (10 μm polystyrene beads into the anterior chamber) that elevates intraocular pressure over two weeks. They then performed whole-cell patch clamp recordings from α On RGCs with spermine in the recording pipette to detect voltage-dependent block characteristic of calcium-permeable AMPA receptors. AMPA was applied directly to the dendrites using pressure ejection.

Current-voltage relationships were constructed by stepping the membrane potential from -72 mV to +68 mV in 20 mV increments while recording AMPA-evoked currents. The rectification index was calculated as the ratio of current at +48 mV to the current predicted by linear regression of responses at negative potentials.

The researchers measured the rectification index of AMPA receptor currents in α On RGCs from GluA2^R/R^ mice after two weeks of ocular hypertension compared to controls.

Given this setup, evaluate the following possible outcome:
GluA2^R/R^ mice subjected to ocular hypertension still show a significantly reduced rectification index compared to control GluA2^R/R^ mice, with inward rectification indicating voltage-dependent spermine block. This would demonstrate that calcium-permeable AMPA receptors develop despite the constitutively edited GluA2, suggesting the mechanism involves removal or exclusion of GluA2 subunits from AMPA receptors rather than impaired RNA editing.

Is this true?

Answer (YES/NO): NO